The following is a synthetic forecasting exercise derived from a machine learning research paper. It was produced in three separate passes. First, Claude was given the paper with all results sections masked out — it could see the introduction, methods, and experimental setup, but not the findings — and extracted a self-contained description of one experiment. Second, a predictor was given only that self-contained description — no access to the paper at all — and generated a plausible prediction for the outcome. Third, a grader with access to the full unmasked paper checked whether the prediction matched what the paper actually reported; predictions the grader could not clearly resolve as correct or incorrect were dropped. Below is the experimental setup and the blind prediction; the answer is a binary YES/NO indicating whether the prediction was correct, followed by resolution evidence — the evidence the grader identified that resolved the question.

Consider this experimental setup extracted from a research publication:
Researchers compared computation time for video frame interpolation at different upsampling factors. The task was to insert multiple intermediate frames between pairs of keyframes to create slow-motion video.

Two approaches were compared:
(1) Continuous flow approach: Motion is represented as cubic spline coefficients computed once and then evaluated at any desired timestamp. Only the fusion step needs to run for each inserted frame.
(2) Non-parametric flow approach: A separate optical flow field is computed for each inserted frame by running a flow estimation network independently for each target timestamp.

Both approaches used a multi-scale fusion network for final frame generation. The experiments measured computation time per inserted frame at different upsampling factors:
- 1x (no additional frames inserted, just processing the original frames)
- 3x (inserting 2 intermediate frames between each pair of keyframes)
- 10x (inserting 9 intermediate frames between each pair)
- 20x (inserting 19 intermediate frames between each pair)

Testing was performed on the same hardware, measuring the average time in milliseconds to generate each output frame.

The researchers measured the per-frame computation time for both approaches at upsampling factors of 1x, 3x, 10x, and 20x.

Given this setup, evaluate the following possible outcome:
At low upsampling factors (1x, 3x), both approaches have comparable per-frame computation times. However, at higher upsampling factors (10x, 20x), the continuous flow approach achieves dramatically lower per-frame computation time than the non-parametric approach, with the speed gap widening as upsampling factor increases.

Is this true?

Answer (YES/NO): NO